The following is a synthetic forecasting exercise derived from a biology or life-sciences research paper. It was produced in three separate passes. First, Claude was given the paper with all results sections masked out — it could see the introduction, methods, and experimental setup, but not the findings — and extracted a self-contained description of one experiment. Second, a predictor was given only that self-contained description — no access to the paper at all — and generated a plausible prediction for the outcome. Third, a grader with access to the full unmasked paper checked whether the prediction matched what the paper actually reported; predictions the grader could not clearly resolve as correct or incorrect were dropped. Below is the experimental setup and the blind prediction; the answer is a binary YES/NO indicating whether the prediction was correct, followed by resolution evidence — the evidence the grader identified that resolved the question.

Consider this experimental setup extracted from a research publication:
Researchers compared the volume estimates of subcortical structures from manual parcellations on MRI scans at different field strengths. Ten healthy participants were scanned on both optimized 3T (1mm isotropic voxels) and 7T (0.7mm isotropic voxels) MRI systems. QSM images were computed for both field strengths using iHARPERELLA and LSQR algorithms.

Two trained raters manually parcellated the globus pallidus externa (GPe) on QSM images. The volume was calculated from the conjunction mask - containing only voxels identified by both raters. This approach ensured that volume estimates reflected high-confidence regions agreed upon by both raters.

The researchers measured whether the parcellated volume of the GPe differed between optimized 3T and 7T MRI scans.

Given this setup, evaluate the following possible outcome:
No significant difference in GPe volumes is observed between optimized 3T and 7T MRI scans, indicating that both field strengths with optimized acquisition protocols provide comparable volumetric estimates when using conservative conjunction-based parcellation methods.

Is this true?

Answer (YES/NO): YES